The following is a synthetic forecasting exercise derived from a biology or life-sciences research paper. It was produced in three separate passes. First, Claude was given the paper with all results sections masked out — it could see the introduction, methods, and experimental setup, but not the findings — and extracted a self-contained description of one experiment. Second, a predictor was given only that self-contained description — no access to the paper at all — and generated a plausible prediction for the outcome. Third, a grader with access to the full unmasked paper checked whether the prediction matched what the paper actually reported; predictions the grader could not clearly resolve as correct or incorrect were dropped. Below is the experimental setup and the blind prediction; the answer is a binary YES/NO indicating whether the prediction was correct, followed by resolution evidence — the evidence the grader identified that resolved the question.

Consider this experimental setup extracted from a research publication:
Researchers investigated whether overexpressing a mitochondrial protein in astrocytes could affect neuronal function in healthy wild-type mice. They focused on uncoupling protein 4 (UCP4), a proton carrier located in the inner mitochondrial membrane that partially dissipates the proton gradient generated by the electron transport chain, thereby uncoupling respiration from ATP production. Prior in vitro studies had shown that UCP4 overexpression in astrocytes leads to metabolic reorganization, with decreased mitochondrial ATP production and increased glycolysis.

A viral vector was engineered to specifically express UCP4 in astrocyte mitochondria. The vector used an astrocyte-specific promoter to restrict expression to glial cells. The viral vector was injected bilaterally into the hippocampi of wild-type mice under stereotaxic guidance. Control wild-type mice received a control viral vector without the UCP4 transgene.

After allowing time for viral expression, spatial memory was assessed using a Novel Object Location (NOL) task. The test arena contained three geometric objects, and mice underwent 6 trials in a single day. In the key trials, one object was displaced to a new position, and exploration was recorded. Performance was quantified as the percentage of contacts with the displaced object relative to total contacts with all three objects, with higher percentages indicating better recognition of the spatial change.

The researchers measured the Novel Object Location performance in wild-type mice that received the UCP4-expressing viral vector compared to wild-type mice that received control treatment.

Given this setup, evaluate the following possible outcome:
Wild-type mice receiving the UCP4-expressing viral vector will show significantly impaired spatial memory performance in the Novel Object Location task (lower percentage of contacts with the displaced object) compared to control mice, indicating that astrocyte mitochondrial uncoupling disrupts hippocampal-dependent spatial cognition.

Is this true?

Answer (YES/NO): NO